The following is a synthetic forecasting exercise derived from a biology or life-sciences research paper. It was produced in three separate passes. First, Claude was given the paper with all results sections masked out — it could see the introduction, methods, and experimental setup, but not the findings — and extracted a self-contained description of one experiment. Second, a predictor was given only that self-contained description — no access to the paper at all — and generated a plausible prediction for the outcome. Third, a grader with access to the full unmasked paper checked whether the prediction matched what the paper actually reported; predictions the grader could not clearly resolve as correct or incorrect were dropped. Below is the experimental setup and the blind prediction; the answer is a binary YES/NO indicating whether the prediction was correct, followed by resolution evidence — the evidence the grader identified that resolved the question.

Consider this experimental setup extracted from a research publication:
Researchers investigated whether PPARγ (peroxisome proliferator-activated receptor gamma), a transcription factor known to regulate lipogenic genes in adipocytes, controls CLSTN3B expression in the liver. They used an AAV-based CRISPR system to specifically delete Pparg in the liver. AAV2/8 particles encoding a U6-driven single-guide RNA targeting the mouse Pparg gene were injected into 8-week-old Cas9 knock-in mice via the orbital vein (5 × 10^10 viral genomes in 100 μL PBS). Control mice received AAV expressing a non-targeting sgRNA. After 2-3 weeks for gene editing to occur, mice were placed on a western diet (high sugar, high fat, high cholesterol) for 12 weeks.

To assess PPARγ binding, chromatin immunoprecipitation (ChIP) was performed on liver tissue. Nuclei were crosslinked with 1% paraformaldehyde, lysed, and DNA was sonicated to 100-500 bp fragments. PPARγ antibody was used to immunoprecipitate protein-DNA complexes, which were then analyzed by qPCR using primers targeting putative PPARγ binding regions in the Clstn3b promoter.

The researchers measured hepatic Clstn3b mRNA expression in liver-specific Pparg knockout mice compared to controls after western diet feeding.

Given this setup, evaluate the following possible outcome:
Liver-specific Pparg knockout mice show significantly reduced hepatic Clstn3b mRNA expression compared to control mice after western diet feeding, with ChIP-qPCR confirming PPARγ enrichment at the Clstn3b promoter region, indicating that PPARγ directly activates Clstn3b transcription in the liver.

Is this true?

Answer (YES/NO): YES